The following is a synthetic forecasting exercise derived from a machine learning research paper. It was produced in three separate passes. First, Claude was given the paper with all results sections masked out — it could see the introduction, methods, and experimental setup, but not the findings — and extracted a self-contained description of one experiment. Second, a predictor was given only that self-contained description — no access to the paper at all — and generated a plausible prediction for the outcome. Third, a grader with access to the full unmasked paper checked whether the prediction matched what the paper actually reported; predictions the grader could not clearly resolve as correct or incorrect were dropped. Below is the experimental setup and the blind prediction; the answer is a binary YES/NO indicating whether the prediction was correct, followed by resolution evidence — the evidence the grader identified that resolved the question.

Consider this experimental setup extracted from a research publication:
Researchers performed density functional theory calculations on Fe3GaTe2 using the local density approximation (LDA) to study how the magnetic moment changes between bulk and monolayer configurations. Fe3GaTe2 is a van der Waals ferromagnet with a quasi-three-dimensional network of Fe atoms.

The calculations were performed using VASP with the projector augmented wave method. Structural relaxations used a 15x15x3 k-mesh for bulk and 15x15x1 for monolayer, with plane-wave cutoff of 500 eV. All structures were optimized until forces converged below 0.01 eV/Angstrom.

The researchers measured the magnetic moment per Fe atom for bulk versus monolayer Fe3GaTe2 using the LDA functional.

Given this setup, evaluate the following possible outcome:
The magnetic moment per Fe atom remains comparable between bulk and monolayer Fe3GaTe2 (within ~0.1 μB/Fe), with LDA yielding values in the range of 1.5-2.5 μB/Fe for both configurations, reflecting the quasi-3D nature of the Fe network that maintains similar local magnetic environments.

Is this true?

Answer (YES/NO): YES